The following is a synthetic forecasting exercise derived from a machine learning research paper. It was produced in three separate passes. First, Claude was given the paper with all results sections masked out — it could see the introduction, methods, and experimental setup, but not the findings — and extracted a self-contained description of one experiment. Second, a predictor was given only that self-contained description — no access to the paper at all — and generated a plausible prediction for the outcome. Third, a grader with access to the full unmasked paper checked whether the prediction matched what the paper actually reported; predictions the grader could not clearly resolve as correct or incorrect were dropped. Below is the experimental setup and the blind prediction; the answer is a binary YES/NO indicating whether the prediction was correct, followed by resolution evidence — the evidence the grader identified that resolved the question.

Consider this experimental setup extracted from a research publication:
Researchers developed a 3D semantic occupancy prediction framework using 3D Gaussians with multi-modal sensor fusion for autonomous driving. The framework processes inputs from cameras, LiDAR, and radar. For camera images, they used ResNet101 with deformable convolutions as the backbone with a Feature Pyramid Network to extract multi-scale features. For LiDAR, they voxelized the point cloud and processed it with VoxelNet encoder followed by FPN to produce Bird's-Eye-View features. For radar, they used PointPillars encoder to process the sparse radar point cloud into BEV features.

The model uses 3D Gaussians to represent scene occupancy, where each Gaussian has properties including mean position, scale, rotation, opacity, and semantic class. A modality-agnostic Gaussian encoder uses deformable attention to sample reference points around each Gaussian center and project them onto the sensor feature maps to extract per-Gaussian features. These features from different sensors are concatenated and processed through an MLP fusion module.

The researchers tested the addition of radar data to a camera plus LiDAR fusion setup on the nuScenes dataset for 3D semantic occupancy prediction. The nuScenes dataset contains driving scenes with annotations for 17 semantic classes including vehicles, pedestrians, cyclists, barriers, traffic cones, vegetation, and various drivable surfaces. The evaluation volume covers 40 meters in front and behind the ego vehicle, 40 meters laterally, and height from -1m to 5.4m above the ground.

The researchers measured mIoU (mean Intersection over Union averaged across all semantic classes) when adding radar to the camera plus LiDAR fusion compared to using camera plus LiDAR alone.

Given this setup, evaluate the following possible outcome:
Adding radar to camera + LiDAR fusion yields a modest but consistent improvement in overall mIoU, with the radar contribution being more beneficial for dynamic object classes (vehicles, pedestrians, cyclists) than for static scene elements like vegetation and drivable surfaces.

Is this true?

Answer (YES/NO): NO